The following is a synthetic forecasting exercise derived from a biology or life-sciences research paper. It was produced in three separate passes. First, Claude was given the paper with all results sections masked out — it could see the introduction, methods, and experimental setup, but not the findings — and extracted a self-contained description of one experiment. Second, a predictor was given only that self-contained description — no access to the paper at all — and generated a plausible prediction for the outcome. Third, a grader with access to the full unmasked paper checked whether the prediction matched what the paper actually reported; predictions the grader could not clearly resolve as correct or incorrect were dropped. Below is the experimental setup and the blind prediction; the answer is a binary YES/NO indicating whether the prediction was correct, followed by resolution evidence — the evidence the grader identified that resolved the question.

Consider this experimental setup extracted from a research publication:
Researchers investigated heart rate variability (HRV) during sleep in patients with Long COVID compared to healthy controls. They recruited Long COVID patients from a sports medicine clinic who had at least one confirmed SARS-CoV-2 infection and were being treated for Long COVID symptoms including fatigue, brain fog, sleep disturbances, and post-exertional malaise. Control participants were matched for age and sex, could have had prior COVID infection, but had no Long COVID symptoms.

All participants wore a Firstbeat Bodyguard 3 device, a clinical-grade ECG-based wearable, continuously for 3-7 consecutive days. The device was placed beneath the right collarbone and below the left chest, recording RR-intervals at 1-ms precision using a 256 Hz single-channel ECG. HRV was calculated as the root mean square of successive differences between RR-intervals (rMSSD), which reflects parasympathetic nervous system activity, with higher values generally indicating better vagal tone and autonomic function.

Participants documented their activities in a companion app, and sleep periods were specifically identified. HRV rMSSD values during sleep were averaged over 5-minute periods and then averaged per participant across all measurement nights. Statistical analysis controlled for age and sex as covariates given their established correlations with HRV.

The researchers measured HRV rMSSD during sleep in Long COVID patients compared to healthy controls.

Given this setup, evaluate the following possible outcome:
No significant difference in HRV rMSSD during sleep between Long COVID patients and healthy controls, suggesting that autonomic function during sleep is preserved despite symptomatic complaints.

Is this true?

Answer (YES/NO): NO